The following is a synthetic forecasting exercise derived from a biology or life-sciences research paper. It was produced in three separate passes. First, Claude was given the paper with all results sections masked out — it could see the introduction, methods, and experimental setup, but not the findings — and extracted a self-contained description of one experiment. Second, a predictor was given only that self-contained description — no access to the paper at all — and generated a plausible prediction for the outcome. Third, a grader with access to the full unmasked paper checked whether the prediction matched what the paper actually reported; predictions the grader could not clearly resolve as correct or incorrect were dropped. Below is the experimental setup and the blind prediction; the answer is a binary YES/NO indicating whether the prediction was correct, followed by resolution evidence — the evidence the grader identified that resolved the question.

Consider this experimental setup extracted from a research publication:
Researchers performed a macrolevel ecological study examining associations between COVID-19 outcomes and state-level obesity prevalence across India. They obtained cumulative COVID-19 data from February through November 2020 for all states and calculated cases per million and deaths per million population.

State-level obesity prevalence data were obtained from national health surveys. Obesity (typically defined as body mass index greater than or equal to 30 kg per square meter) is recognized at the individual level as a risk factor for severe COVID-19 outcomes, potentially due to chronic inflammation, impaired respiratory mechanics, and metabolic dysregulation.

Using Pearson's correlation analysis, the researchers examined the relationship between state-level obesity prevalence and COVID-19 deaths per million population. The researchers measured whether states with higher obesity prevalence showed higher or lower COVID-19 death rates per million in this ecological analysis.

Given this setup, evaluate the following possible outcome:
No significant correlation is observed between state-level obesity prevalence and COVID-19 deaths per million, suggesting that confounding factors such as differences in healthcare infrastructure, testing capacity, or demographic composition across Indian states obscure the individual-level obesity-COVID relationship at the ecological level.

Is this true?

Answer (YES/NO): NO